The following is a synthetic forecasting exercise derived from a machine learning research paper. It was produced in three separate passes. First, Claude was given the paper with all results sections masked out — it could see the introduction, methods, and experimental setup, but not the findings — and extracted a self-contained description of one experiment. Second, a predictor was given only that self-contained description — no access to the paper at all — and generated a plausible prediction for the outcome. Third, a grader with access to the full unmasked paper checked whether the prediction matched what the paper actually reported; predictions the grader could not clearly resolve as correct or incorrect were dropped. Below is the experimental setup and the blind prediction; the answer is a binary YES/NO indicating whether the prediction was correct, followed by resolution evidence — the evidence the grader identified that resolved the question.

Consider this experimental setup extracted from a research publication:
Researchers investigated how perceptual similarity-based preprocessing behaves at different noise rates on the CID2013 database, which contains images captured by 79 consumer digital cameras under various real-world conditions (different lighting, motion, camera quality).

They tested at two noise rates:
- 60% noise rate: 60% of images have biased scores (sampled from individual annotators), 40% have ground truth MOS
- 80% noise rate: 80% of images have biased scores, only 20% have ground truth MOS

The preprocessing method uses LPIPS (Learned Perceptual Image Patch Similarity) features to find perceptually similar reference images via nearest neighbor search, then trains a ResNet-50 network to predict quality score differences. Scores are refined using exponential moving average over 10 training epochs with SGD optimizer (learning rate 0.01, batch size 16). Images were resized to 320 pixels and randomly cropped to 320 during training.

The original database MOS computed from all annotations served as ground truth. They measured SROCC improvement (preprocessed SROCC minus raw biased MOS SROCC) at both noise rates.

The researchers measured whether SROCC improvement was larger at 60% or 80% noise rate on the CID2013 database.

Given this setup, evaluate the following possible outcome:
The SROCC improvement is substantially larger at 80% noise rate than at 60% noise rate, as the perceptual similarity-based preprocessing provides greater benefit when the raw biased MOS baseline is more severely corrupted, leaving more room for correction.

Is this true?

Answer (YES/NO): NO